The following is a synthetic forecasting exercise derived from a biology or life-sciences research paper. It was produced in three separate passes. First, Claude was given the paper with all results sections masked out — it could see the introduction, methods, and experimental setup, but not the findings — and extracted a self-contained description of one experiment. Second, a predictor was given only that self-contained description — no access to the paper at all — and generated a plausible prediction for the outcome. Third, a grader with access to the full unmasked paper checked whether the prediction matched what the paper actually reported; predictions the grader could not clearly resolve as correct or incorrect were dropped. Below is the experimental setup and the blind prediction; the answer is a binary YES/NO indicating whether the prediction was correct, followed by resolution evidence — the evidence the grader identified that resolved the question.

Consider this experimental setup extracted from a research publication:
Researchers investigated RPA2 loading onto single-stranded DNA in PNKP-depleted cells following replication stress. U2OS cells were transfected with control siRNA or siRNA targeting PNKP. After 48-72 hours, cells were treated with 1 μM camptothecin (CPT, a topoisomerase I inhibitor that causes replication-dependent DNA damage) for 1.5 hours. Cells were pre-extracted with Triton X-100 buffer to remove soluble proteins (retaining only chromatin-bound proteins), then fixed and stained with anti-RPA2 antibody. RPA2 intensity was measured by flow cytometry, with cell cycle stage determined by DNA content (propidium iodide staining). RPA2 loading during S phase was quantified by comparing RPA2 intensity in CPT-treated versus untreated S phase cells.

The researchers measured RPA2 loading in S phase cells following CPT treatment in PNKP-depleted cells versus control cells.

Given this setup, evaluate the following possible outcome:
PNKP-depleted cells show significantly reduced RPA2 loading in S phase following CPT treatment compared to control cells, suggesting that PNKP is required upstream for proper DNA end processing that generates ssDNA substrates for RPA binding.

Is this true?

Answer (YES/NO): YES